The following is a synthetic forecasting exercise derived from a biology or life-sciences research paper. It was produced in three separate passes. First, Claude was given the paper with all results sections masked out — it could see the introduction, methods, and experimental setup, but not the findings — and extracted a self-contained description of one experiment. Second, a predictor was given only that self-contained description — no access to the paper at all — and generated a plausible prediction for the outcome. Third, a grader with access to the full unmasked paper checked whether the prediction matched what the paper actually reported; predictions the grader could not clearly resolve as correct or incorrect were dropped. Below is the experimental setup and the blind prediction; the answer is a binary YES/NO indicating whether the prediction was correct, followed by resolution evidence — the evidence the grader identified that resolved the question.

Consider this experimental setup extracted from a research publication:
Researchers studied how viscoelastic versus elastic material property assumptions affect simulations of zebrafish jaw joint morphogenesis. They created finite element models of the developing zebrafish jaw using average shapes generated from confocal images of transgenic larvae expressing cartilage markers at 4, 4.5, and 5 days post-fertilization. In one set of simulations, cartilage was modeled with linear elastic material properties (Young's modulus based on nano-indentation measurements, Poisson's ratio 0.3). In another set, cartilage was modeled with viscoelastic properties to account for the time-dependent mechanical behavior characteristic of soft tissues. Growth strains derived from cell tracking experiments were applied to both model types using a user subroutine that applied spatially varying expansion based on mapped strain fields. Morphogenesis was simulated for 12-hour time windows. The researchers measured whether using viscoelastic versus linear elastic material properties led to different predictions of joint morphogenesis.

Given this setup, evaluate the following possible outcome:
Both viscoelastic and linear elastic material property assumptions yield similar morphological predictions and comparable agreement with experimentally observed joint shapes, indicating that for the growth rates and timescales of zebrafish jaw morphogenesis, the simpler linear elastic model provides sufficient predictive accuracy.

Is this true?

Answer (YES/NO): YES